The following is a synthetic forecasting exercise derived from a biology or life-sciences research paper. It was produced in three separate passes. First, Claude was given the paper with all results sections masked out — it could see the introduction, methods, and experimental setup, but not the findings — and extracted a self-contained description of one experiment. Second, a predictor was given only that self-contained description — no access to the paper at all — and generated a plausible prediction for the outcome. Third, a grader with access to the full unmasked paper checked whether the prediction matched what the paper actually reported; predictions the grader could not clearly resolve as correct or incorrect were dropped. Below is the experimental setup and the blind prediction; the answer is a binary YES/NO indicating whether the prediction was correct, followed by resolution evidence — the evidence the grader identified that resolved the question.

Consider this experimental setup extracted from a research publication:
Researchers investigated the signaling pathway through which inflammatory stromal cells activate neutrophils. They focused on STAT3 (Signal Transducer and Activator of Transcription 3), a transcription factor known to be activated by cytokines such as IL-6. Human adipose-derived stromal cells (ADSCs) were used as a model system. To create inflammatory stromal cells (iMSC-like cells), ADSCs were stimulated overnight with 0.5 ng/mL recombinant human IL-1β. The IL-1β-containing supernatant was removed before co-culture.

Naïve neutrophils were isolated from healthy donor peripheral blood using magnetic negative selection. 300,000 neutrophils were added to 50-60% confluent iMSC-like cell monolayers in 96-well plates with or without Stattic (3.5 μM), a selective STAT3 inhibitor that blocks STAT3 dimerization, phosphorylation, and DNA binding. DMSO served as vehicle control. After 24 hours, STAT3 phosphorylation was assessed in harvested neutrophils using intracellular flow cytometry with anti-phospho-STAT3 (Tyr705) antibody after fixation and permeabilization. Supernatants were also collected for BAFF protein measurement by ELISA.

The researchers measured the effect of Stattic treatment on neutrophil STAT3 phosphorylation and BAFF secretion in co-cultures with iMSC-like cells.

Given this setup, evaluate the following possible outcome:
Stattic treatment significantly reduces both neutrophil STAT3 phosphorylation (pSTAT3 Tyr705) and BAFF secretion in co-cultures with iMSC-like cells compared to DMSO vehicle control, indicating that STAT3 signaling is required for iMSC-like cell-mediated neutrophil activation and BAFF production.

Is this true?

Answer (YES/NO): YES